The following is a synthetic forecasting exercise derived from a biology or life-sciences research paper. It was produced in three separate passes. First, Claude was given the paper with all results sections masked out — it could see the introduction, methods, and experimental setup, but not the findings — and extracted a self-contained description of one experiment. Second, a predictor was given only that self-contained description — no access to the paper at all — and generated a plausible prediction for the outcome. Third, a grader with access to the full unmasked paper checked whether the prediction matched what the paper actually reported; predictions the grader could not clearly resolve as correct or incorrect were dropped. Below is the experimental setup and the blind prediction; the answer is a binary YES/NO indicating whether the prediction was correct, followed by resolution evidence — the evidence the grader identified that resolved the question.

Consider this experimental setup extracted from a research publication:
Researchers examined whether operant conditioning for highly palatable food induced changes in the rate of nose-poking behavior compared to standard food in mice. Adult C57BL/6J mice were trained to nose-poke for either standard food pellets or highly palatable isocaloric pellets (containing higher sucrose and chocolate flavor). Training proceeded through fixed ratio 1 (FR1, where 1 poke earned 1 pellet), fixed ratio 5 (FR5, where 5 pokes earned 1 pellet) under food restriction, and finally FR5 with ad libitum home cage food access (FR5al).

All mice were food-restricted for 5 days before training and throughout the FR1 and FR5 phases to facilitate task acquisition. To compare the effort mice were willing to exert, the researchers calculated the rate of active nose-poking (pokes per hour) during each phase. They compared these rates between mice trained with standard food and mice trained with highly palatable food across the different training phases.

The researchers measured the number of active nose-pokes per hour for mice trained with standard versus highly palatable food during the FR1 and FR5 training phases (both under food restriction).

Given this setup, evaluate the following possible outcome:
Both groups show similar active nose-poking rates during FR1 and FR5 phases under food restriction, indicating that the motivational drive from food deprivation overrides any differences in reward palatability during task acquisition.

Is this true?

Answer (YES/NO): NO